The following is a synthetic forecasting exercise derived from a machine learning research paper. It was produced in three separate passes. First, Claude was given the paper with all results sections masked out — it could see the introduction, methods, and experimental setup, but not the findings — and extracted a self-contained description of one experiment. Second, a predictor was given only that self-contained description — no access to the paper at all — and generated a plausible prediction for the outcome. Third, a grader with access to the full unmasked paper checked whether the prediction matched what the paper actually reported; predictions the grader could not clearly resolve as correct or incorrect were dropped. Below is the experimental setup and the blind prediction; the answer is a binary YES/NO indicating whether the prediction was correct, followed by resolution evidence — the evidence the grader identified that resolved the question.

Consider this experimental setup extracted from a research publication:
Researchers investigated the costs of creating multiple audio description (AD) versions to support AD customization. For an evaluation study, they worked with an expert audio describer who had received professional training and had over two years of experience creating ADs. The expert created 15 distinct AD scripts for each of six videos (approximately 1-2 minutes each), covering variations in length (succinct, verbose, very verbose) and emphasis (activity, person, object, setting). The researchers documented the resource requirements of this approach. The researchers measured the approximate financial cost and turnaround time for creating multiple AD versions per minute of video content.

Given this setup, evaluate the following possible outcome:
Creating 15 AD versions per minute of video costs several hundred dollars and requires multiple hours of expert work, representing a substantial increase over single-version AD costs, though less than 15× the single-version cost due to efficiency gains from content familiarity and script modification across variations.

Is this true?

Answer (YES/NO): NO